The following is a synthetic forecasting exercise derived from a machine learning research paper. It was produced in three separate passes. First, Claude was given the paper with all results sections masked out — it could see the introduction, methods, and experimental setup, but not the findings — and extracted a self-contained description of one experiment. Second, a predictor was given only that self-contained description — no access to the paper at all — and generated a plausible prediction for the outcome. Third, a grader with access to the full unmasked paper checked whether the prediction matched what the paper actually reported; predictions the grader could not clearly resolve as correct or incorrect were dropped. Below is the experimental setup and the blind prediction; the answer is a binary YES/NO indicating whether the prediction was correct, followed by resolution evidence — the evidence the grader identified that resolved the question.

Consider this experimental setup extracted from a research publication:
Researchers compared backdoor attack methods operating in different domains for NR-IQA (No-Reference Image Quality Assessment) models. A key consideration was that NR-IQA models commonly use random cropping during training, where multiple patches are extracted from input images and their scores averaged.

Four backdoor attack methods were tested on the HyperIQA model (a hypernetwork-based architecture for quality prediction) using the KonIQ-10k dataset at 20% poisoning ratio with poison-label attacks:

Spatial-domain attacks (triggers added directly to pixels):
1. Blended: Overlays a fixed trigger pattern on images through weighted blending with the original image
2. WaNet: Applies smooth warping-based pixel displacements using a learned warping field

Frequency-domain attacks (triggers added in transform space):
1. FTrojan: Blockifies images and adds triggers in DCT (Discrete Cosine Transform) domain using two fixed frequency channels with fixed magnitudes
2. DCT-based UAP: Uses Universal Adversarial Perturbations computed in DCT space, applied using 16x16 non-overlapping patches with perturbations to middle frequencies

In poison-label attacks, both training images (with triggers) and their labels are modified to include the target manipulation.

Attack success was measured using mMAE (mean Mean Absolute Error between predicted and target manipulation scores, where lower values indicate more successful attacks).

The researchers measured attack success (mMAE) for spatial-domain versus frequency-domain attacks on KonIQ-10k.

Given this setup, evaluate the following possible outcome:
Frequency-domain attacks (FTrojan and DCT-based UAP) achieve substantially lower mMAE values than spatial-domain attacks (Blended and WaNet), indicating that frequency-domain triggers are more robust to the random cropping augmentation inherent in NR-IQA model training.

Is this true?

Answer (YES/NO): YES